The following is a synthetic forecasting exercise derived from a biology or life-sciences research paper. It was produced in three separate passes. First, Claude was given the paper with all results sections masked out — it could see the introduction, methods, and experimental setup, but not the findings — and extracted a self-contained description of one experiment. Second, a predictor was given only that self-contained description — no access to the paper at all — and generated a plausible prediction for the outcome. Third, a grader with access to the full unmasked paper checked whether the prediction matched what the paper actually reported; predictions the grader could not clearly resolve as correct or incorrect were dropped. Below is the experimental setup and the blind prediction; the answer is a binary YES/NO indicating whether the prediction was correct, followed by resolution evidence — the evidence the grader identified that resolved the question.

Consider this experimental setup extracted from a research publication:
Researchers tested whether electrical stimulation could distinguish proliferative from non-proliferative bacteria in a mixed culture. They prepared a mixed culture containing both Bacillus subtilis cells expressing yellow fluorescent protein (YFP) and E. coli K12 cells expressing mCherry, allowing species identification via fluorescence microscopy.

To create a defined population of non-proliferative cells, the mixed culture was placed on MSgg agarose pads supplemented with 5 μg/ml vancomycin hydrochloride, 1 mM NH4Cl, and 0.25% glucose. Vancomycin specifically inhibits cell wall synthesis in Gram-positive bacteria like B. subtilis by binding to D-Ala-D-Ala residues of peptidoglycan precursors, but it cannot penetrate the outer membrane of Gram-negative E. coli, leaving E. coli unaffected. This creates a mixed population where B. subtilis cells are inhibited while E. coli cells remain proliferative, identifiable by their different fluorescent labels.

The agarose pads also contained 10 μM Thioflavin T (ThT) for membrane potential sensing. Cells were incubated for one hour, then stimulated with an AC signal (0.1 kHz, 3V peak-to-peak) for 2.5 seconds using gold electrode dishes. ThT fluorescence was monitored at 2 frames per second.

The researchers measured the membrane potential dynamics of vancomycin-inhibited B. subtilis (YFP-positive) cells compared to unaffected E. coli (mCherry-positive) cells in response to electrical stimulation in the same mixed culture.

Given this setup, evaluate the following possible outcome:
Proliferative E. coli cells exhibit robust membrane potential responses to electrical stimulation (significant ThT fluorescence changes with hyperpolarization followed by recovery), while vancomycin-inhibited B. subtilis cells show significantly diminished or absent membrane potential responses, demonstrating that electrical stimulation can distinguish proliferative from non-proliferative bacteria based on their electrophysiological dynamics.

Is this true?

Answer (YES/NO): NO